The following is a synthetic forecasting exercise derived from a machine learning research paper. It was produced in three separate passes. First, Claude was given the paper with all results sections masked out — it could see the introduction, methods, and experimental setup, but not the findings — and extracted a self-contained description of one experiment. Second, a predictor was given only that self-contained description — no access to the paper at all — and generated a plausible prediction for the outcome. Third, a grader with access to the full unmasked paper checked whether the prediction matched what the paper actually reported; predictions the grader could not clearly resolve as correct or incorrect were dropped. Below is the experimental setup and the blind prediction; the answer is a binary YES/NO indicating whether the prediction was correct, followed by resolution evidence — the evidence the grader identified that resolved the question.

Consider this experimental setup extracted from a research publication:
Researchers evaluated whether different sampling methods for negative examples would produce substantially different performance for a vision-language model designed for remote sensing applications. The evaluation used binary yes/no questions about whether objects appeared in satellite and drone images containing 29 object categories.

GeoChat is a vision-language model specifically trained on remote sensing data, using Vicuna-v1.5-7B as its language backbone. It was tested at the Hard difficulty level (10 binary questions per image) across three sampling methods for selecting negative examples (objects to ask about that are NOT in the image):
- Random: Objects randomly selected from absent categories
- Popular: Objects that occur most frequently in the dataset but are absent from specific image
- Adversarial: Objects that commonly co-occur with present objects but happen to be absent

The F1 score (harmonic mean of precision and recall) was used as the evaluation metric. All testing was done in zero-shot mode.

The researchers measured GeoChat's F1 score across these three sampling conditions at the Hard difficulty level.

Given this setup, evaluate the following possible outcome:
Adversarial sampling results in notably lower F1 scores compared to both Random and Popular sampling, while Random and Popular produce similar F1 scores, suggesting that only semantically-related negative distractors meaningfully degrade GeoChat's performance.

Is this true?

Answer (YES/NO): NO